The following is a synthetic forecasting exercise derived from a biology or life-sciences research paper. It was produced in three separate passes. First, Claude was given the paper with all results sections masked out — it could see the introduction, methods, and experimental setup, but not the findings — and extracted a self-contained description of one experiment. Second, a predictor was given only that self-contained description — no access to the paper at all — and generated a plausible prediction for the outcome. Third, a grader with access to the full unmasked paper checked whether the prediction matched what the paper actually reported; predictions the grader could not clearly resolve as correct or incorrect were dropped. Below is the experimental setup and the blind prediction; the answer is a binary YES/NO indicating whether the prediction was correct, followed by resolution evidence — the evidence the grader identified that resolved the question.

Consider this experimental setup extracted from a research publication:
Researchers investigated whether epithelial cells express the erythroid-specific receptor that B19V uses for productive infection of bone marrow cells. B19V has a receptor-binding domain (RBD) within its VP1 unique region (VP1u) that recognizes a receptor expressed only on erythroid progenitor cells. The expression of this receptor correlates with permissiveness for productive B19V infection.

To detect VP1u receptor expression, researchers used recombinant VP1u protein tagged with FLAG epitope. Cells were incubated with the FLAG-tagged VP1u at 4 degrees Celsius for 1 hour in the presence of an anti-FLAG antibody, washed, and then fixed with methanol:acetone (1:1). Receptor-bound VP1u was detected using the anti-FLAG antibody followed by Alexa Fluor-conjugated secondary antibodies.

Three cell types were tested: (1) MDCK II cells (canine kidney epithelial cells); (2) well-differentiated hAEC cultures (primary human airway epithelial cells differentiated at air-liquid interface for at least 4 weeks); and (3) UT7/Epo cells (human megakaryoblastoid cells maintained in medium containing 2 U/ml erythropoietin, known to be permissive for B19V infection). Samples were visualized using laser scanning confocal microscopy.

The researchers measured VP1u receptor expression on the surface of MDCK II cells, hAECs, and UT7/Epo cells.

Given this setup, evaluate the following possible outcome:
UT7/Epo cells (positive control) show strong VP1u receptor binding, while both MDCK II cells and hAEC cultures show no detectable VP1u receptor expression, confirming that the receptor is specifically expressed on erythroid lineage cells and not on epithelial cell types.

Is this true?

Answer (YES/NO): YES